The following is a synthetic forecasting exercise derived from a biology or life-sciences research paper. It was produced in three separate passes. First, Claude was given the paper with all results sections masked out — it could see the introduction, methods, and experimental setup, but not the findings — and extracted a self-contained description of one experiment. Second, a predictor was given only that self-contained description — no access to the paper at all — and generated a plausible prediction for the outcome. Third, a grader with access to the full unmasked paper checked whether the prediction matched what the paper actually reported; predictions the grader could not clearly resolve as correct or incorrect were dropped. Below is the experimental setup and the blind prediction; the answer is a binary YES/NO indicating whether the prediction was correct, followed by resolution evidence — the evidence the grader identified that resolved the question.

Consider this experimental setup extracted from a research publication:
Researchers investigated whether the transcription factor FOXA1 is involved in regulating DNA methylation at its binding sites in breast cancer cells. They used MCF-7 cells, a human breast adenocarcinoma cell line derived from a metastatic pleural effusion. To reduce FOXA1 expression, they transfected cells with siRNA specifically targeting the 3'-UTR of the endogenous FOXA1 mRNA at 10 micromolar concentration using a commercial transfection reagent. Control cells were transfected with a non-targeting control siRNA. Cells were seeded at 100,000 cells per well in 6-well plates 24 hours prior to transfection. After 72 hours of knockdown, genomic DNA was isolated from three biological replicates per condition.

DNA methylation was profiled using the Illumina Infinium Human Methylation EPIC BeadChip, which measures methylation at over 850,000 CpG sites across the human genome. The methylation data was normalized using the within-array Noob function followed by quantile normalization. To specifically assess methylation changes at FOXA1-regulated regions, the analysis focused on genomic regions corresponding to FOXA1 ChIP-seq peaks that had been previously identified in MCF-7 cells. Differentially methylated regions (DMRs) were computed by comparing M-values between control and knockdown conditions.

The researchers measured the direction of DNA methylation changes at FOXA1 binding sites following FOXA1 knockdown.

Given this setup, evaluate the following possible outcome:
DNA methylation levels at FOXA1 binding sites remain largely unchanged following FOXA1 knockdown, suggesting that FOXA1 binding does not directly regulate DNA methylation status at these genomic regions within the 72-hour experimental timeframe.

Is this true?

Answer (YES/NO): NO